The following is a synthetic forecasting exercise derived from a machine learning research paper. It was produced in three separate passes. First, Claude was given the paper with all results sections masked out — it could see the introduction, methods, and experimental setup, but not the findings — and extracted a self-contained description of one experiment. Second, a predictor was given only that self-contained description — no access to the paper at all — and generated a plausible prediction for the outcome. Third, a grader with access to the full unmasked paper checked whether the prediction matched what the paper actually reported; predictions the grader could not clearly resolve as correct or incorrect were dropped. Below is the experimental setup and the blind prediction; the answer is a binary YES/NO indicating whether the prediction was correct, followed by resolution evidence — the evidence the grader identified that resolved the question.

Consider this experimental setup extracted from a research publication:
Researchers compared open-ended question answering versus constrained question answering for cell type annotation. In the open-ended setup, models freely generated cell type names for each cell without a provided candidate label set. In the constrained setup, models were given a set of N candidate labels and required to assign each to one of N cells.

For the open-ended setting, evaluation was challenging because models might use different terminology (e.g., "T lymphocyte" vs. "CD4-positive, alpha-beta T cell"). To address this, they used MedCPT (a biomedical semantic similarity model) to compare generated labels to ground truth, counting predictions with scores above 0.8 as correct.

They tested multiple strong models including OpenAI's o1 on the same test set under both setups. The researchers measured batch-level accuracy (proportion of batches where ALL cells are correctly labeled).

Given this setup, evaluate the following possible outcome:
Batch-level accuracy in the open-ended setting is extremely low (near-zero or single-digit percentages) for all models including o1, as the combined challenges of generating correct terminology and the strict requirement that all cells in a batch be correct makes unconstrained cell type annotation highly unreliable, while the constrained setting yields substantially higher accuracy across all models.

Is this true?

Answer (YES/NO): YES